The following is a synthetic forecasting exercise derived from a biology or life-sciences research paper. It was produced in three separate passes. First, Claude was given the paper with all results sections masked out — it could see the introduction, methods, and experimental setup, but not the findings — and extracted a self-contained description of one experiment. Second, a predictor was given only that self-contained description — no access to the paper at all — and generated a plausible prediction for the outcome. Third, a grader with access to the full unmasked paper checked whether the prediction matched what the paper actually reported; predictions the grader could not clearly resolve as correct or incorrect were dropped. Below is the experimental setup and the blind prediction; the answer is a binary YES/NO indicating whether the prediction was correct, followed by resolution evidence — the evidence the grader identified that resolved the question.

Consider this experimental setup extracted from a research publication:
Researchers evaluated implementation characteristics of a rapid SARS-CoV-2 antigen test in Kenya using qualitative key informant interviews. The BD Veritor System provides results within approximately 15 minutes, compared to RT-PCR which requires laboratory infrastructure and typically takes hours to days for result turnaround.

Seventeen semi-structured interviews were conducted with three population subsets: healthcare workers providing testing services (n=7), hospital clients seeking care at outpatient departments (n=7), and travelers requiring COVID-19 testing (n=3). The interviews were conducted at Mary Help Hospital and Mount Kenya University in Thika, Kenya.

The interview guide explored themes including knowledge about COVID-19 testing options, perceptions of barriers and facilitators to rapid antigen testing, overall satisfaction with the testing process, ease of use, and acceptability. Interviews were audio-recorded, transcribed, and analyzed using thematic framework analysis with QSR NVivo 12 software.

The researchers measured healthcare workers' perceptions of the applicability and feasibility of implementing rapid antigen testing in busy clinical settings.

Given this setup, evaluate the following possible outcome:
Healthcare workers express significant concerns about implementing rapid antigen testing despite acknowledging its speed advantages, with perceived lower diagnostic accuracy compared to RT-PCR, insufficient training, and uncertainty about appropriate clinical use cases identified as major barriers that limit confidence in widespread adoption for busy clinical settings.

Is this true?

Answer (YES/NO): NO